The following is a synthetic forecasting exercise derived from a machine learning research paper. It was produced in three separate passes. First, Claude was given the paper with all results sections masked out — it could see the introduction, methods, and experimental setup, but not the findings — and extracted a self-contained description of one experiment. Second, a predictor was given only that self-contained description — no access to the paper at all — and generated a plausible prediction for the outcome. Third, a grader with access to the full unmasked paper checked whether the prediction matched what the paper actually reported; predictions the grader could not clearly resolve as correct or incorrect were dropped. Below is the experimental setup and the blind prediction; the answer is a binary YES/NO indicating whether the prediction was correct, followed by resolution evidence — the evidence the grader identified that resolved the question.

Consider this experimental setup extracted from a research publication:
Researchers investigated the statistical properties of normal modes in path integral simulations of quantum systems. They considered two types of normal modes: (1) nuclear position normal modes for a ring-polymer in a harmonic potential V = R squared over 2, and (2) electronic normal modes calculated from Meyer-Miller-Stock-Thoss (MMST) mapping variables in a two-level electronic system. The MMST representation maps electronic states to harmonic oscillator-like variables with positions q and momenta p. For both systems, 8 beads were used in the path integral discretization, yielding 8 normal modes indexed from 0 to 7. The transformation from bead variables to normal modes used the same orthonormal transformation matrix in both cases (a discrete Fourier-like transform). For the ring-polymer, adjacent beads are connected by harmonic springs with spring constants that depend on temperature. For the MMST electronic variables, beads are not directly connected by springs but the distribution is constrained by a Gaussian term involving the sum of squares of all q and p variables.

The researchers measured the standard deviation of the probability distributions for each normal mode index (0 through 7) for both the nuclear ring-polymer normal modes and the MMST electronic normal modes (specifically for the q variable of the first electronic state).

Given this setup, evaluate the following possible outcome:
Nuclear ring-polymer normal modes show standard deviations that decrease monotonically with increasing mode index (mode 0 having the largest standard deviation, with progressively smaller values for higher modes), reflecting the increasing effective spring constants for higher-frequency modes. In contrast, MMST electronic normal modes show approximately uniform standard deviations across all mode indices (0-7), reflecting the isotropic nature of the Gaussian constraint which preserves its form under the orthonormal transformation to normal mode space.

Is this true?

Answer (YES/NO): YES